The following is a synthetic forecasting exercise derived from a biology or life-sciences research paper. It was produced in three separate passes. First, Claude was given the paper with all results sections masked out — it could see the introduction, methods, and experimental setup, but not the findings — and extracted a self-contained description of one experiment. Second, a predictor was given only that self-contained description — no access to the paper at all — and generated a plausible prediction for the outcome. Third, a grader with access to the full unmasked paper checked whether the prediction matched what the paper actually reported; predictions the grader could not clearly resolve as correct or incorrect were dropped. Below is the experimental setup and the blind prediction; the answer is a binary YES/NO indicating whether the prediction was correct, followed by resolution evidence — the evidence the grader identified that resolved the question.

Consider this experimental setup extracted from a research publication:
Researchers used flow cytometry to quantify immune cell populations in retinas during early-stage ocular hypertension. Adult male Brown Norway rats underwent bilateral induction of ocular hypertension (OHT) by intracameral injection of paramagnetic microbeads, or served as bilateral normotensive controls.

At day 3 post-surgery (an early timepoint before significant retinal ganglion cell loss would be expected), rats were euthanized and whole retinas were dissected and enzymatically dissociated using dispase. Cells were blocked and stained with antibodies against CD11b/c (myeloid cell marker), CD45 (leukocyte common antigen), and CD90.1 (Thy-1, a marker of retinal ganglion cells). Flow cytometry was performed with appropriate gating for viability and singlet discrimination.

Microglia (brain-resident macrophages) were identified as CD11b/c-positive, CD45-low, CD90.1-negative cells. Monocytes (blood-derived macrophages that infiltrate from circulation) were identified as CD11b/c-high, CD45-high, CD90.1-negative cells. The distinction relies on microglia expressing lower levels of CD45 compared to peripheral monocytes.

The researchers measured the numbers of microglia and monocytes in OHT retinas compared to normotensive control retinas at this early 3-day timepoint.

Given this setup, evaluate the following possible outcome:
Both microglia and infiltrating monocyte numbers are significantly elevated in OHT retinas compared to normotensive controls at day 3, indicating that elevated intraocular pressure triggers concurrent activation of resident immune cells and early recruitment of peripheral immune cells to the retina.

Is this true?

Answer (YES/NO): NO